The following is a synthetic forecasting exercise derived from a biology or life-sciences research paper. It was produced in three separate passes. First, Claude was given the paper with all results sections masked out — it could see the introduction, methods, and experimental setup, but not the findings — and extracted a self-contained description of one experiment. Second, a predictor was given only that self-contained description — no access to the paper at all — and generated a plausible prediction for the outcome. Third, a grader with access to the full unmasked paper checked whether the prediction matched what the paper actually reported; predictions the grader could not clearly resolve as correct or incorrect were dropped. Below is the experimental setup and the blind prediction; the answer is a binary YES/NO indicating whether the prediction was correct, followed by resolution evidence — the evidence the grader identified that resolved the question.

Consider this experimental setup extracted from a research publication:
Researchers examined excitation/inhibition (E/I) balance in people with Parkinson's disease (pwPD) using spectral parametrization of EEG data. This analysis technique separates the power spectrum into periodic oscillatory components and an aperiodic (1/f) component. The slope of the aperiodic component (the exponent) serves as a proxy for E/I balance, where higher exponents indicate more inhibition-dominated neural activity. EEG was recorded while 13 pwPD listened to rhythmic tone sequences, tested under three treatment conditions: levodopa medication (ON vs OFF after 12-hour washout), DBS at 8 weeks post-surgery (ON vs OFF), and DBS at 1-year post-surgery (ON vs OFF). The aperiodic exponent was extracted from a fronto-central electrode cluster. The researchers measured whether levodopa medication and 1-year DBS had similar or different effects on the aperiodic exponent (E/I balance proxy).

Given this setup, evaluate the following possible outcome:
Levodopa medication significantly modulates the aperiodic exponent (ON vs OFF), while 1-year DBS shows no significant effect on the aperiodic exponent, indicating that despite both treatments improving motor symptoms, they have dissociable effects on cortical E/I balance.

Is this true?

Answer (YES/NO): NO